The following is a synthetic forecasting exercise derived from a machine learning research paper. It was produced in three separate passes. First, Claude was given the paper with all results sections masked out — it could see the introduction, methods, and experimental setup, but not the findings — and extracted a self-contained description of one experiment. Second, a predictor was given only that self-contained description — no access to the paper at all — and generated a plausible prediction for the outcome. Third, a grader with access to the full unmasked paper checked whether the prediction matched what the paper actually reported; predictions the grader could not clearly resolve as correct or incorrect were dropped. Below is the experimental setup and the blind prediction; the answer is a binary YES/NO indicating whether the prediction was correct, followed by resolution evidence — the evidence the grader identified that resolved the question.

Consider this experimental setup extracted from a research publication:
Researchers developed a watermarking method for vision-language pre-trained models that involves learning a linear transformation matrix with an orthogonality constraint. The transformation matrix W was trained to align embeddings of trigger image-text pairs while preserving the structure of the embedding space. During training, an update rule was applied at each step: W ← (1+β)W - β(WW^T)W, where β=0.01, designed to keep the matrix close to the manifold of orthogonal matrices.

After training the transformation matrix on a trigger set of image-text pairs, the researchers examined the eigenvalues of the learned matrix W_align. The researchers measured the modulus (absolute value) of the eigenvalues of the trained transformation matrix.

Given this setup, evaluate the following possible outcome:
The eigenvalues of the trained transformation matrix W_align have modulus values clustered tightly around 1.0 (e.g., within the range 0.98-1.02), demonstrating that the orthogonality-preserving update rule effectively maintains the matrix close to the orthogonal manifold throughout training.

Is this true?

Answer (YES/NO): YES